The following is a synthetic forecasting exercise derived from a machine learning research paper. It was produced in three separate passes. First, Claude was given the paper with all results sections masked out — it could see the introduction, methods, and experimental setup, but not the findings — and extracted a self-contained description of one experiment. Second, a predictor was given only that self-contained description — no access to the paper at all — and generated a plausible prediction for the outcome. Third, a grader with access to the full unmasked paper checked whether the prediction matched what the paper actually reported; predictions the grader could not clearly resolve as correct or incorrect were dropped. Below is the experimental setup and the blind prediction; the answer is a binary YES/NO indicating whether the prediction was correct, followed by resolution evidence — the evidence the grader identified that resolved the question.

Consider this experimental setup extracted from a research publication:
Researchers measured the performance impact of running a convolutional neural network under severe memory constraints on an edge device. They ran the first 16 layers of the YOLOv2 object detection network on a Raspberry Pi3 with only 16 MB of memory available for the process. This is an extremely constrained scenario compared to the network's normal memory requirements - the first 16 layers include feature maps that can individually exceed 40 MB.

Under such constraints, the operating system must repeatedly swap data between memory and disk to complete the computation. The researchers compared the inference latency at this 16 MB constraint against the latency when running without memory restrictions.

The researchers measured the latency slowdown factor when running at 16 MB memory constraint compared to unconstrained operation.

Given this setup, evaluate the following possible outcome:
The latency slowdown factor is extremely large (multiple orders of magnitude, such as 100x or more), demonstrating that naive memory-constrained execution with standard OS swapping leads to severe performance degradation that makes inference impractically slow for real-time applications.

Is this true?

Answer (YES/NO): NO